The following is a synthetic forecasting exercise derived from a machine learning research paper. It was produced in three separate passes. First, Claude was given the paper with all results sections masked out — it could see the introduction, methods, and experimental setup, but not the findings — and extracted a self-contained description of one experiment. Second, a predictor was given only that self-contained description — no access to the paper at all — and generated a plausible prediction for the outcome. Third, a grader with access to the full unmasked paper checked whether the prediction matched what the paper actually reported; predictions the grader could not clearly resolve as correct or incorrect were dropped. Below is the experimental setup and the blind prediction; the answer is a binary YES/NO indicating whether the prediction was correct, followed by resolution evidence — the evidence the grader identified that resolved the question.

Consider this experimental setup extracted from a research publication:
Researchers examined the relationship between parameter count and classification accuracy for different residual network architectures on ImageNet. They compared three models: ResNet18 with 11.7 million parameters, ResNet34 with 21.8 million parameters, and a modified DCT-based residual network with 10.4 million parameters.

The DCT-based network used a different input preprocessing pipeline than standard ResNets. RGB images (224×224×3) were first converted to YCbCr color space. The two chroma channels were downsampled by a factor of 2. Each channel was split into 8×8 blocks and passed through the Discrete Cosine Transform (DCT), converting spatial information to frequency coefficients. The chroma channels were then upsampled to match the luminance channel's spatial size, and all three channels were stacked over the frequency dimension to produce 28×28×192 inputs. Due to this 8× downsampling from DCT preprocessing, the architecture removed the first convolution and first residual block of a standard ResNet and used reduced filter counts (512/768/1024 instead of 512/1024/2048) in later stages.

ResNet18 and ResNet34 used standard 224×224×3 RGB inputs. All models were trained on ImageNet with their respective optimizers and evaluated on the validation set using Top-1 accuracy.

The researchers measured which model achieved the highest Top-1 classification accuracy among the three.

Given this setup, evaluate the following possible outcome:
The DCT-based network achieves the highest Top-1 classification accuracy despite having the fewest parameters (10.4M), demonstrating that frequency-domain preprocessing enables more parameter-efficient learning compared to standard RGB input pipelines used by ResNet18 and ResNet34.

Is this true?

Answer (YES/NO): NO